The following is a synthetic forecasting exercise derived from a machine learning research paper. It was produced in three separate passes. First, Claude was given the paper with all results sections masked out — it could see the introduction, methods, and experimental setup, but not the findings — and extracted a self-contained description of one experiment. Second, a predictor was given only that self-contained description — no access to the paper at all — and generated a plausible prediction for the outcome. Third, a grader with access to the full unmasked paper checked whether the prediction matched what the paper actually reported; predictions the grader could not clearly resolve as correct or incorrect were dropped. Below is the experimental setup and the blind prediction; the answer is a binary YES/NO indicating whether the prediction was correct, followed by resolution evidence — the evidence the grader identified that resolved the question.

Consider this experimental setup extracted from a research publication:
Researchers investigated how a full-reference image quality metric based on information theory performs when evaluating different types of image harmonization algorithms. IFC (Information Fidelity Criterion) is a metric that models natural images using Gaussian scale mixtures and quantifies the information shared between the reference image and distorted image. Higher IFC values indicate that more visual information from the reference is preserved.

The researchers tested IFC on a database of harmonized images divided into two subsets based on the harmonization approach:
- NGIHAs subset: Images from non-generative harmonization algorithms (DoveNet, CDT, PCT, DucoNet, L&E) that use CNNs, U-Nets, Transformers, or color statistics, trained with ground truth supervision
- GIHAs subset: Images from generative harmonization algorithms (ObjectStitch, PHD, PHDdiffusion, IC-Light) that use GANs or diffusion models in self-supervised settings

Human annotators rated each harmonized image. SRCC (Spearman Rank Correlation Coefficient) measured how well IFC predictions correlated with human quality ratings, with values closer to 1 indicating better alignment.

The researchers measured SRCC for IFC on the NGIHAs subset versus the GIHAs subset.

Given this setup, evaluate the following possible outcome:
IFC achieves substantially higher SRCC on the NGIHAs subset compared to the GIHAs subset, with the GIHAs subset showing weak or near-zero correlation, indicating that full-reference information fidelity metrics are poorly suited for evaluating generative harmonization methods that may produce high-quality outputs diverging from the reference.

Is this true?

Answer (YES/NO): NO